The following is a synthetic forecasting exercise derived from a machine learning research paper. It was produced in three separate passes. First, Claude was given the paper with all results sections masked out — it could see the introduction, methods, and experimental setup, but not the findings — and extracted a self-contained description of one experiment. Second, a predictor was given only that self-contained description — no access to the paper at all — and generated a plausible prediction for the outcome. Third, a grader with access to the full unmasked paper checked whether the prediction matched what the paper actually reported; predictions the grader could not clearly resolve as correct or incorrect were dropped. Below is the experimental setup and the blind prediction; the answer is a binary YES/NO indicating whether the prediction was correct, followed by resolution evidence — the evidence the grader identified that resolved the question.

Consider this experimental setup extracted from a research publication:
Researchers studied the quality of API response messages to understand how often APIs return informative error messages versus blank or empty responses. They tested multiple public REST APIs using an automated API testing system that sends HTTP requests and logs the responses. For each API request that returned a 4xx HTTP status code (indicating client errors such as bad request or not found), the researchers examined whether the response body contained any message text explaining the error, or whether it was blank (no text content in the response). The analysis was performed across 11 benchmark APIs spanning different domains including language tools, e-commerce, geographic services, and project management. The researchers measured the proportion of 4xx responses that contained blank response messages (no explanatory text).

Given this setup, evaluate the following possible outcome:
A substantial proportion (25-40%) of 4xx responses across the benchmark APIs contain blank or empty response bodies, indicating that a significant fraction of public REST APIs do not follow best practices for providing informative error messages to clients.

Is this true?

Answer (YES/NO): NO